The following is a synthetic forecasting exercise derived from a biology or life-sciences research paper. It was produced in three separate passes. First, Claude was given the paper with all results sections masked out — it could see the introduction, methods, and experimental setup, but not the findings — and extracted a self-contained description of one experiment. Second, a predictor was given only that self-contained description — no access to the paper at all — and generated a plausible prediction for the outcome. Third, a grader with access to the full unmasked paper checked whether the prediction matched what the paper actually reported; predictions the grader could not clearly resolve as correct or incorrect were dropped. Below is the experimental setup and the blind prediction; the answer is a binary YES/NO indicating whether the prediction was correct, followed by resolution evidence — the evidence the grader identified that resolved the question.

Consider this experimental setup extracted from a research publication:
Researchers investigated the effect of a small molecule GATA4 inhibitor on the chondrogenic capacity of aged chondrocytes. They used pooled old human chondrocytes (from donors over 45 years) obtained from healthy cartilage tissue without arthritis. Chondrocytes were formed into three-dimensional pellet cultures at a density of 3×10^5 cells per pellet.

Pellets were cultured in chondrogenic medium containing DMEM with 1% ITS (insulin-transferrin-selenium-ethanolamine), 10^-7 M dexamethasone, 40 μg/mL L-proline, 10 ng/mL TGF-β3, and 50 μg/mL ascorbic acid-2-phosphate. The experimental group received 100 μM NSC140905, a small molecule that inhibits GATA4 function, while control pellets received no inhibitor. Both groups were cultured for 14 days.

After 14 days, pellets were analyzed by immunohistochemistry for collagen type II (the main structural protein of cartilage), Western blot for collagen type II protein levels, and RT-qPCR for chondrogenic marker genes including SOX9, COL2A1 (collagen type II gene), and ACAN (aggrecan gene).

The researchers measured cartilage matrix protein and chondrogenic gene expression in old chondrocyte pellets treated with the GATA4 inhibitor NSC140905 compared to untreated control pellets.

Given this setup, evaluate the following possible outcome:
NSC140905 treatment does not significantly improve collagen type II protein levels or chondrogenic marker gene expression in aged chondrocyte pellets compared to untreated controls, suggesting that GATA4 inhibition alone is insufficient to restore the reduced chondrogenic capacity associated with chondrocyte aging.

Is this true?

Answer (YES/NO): NO